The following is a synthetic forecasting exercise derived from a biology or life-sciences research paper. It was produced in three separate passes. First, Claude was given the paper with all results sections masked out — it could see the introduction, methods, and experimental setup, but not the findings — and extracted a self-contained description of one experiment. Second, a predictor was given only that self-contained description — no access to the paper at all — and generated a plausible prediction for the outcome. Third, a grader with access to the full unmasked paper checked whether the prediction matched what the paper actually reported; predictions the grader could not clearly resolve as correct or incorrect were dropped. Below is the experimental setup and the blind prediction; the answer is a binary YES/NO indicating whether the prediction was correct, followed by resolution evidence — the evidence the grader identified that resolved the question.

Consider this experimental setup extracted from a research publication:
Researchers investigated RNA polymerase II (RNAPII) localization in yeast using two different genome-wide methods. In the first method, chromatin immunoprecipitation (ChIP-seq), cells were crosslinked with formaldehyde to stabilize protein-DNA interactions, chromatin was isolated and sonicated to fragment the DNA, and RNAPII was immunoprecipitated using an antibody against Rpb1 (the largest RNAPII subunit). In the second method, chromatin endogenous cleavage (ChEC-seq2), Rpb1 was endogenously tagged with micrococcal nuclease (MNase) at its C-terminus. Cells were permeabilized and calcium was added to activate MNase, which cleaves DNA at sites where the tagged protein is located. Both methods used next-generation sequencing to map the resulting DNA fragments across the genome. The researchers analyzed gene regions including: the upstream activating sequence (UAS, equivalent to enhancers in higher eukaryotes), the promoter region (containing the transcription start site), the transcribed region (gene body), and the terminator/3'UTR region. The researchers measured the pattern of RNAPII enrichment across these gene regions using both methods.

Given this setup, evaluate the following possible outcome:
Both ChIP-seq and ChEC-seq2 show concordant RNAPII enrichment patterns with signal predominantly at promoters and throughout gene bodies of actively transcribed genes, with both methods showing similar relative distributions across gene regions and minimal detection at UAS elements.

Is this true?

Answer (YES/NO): NO